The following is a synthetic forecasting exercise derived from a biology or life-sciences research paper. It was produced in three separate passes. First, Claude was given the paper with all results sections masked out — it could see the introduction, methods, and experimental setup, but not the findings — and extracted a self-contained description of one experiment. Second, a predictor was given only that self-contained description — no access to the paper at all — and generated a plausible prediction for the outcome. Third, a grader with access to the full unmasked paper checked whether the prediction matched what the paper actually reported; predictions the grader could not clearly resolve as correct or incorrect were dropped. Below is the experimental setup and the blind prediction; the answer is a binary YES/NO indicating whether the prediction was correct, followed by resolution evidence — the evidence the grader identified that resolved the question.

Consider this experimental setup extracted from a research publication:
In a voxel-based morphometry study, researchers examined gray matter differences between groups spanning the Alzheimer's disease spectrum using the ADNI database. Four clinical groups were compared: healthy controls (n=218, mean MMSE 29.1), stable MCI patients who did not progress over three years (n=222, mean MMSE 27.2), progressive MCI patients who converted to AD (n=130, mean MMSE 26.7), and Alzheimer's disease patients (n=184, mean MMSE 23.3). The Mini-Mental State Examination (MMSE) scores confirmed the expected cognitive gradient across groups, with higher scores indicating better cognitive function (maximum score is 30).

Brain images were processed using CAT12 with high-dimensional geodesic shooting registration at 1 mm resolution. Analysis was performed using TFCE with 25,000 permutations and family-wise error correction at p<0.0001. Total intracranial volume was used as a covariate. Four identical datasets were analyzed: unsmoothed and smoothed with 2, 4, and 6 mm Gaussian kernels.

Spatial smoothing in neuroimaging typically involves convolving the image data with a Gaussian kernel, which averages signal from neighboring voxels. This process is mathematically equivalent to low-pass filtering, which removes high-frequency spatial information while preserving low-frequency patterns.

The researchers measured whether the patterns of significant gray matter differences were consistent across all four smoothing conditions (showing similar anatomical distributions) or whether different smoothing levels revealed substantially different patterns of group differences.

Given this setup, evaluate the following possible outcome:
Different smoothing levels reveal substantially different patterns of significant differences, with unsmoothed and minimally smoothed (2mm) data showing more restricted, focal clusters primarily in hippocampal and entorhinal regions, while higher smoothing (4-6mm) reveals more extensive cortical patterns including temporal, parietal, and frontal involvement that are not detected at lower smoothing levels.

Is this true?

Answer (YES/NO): NO